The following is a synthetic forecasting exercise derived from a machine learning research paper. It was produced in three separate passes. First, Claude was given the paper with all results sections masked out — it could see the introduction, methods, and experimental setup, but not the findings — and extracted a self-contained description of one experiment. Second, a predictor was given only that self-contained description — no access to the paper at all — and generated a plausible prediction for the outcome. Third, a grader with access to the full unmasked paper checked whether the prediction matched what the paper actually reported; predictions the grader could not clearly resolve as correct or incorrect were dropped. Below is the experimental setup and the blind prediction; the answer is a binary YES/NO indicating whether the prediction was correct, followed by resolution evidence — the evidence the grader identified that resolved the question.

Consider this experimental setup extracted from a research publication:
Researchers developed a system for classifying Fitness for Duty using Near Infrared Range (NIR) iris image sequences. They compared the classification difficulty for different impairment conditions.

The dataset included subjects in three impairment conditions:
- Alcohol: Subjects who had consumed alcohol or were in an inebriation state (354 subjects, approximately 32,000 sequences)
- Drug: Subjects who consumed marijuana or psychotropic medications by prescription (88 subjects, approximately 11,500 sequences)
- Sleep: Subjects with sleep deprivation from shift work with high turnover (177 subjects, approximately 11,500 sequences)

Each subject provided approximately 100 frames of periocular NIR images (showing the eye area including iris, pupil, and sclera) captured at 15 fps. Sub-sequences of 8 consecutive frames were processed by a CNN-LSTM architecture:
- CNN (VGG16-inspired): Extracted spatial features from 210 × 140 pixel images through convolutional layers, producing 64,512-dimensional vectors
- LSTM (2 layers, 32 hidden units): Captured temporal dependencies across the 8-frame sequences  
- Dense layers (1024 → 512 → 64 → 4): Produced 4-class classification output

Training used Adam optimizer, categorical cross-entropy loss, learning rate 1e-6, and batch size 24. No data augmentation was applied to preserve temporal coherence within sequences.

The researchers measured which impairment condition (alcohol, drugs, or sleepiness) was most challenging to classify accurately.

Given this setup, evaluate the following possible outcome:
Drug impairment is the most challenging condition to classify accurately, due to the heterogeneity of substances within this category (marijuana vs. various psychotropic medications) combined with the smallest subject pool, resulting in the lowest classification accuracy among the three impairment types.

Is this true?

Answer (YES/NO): NO